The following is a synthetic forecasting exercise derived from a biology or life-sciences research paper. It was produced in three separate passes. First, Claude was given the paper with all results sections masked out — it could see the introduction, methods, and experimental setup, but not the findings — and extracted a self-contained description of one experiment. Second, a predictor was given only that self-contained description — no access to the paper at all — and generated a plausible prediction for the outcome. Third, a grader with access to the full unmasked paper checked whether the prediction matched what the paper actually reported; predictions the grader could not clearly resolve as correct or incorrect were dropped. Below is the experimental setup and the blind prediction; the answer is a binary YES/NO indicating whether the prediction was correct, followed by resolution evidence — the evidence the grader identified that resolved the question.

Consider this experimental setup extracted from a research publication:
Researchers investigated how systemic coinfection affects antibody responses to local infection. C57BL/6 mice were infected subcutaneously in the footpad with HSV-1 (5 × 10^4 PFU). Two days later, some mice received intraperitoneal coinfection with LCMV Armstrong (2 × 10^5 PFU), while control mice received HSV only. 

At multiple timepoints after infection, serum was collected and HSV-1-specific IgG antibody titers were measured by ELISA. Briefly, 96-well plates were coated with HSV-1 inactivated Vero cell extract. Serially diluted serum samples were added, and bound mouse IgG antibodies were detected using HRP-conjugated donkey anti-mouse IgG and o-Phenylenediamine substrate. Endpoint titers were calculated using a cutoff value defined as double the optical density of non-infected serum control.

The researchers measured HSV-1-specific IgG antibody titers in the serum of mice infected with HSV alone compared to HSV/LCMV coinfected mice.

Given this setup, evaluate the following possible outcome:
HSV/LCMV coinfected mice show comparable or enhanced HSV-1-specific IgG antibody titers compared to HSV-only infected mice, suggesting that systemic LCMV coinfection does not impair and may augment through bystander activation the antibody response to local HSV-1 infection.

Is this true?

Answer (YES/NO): NO